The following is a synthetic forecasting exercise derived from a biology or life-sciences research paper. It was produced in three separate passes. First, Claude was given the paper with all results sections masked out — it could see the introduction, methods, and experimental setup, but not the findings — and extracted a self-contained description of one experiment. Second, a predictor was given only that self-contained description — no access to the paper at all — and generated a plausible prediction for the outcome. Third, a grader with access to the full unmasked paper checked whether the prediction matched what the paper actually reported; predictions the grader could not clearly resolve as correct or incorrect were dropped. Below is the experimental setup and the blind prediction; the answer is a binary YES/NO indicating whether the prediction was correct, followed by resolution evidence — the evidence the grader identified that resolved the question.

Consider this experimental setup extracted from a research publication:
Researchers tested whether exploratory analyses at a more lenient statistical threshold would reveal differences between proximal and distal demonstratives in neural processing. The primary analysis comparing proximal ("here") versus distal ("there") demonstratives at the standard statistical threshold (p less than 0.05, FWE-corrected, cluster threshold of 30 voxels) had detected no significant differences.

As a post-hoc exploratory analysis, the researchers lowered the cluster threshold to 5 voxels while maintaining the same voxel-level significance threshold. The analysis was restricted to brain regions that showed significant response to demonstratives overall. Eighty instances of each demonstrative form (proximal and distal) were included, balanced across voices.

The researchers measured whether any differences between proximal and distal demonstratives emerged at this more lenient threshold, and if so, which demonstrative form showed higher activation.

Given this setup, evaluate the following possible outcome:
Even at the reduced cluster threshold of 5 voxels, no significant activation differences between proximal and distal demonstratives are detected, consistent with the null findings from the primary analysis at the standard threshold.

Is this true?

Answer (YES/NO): NO